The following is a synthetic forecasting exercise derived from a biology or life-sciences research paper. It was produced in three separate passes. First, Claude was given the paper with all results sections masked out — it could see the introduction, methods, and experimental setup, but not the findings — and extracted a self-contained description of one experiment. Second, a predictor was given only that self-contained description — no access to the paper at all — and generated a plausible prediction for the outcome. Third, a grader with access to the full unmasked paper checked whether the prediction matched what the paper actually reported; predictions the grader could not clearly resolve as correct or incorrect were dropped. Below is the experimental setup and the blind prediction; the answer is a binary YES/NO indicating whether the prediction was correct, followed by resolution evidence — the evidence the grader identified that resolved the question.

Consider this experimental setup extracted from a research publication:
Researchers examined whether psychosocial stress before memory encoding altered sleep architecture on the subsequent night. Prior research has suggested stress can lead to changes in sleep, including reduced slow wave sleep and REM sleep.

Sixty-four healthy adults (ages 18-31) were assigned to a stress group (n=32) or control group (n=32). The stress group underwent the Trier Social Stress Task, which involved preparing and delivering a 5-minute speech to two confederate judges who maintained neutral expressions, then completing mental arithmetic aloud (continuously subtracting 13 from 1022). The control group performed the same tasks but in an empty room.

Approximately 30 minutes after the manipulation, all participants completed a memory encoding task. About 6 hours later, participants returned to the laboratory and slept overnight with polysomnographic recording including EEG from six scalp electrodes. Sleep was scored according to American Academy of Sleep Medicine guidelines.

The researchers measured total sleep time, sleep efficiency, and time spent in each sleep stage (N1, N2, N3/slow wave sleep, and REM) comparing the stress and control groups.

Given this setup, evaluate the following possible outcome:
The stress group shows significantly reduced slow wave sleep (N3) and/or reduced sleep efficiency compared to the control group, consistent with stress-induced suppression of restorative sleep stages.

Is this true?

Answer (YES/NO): NO